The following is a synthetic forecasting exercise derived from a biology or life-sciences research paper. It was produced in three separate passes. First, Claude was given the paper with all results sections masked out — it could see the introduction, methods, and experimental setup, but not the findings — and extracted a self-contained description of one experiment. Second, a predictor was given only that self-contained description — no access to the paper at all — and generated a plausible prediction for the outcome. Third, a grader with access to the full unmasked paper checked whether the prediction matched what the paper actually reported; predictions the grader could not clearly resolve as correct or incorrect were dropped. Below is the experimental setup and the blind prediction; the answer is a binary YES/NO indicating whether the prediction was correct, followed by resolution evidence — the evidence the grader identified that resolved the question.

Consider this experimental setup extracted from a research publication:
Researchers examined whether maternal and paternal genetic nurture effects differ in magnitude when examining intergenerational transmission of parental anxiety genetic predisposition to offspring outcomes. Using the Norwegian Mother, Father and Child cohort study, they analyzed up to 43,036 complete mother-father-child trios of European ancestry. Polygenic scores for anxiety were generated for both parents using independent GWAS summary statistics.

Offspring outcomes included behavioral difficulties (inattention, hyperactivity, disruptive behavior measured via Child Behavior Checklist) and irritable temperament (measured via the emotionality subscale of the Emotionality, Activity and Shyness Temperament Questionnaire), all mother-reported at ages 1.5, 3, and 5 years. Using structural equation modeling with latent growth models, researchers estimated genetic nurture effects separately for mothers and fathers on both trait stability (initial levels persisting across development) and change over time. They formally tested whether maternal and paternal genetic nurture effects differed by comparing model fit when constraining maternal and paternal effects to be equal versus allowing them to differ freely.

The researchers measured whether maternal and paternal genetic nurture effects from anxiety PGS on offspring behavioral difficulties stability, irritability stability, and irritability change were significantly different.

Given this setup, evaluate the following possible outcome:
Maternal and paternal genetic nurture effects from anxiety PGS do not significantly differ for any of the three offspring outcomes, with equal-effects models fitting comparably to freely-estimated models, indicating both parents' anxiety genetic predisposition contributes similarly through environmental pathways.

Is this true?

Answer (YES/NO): NO